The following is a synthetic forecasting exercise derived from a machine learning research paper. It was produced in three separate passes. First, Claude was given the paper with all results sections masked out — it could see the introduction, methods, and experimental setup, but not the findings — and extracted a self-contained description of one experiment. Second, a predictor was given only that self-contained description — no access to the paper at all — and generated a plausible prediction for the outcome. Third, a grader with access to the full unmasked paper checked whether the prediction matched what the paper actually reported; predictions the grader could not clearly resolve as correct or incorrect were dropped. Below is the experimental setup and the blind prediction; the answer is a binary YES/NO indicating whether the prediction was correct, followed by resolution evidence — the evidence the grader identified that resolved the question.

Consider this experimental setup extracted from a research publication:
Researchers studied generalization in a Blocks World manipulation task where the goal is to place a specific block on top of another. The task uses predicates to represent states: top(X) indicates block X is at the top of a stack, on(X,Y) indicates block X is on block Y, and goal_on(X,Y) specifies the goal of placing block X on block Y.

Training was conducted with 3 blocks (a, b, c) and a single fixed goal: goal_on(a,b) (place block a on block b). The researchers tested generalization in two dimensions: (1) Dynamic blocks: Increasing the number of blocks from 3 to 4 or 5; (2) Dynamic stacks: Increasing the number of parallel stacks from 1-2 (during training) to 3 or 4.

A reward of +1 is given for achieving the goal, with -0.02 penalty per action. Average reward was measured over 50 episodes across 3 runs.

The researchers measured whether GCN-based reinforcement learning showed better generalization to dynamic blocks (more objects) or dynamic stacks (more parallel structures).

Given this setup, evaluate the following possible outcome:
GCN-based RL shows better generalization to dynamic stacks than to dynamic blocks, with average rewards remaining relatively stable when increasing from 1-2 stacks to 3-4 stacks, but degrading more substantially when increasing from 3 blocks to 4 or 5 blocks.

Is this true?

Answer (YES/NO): YES